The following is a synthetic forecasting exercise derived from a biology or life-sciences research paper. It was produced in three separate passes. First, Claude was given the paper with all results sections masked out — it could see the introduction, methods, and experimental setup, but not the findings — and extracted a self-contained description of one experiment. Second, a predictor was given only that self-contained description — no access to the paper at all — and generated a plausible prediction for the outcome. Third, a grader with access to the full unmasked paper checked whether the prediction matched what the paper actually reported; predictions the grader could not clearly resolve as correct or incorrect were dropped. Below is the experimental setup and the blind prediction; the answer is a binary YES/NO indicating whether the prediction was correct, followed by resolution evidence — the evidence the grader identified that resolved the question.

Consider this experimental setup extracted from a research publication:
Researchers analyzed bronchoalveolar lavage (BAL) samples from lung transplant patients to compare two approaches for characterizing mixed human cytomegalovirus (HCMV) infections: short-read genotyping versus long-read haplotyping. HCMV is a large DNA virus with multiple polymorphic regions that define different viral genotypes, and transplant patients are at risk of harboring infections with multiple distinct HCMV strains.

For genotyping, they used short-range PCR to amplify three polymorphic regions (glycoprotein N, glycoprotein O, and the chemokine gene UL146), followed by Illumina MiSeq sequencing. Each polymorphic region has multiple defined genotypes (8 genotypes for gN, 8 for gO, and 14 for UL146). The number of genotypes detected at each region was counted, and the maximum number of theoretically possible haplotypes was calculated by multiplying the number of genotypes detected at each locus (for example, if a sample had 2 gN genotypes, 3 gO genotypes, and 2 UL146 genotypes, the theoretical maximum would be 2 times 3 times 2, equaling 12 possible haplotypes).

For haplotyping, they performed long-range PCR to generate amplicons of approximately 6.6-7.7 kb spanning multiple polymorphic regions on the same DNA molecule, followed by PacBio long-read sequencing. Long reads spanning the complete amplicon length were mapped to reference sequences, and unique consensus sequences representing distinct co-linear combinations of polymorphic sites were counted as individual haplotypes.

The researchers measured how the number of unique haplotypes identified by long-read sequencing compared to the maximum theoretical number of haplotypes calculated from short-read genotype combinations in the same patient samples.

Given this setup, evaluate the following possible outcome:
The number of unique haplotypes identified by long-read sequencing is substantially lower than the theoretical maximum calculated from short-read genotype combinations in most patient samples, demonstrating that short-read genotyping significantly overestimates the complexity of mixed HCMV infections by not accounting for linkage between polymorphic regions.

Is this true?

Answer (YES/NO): NO